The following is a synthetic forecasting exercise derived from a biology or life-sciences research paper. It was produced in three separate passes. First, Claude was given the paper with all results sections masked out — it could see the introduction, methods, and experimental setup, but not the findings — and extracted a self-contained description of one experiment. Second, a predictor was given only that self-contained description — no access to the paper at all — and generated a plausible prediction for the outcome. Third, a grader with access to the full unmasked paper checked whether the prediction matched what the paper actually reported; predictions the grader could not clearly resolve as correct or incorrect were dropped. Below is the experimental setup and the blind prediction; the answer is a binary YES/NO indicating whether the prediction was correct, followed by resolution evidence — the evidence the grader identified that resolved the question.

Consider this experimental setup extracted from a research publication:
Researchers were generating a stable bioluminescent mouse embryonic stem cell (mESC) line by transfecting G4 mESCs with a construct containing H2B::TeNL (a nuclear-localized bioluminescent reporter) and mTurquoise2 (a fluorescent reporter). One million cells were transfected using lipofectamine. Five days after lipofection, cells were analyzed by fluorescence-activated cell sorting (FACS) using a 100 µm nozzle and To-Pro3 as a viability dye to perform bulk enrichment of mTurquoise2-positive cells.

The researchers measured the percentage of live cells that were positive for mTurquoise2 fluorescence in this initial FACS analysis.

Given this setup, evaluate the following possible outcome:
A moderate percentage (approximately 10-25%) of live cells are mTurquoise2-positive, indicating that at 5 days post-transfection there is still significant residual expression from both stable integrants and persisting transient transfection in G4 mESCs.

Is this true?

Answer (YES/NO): NO